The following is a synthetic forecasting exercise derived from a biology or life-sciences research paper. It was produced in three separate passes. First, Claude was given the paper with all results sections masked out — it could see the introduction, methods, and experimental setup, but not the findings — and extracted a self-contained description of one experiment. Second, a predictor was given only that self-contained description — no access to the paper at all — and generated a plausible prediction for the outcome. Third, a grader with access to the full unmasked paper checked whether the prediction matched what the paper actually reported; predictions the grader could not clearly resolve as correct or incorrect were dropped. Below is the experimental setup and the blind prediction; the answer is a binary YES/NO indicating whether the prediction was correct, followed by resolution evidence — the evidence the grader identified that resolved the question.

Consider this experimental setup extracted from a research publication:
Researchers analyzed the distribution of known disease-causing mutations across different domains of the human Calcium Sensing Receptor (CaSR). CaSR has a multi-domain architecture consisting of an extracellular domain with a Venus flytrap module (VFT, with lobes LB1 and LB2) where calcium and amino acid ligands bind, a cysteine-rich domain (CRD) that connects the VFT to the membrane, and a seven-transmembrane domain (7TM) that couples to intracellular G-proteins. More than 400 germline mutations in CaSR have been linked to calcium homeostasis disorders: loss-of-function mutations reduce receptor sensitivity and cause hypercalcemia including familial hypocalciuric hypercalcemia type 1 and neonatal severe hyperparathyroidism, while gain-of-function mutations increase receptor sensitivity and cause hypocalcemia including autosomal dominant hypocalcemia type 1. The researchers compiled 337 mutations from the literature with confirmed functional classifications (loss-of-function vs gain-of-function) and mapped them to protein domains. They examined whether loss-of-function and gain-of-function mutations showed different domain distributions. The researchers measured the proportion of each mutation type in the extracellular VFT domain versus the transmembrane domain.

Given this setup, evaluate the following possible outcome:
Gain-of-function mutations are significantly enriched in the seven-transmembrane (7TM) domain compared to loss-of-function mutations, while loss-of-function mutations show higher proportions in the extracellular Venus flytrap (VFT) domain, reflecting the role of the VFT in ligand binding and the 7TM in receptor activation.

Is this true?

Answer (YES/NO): YES